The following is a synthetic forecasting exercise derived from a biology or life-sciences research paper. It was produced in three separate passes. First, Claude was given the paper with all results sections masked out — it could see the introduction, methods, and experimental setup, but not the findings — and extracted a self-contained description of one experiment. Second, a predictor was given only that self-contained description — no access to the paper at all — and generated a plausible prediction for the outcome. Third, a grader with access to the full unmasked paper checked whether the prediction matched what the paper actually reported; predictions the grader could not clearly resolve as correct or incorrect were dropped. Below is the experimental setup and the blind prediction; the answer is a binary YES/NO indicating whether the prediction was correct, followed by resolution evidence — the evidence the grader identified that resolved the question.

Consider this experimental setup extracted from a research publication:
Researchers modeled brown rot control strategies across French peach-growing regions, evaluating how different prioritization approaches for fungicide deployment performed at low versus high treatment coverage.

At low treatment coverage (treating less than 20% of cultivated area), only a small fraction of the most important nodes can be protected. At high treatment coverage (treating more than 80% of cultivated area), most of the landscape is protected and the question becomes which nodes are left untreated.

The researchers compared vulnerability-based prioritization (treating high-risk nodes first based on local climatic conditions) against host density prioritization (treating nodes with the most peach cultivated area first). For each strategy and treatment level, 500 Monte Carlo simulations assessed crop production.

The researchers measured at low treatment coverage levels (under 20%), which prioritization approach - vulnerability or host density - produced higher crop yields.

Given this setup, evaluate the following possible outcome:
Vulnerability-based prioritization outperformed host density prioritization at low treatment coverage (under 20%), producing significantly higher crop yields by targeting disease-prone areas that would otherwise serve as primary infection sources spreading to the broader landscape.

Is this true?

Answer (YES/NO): YES